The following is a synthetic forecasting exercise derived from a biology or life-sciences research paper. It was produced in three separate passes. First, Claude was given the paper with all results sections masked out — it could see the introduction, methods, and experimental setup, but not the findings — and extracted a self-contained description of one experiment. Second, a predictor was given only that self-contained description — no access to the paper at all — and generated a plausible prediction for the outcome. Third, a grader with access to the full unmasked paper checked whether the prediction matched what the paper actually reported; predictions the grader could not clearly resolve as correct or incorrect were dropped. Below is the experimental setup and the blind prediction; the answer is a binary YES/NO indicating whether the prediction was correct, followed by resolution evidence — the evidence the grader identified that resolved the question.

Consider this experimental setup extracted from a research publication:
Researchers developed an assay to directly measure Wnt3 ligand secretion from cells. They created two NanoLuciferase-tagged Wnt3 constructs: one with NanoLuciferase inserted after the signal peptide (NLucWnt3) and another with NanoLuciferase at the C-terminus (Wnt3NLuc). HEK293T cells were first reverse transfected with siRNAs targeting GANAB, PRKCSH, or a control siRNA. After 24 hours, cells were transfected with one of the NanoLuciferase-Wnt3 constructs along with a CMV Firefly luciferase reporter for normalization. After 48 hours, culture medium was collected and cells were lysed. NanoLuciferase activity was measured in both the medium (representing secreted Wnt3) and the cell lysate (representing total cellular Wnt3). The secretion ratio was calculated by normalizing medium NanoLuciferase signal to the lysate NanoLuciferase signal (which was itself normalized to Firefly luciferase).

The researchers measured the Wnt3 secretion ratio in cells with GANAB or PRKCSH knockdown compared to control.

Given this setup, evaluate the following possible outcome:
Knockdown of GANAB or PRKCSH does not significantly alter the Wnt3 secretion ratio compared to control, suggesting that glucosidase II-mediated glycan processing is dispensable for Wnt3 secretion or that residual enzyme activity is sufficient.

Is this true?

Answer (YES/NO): NO